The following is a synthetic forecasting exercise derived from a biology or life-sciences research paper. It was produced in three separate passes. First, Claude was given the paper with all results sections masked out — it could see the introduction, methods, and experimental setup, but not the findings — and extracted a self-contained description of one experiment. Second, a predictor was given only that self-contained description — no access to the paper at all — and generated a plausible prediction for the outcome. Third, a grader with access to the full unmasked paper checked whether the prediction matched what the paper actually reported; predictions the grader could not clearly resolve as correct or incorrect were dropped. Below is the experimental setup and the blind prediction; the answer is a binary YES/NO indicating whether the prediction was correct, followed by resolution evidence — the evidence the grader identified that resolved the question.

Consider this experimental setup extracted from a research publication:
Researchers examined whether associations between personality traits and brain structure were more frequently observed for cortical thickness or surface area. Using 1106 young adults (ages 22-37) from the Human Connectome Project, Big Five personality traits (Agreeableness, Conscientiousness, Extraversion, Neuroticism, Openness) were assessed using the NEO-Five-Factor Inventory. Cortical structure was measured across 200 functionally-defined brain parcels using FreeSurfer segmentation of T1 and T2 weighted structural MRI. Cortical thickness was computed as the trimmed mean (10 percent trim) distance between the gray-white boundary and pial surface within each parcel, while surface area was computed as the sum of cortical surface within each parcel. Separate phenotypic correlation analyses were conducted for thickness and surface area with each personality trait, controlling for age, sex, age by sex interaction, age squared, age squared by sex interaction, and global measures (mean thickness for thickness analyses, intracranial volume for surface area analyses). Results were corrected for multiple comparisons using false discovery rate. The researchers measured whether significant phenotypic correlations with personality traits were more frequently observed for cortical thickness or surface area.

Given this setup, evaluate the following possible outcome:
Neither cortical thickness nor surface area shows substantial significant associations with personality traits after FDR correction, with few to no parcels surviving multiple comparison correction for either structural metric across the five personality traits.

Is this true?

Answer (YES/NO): NO